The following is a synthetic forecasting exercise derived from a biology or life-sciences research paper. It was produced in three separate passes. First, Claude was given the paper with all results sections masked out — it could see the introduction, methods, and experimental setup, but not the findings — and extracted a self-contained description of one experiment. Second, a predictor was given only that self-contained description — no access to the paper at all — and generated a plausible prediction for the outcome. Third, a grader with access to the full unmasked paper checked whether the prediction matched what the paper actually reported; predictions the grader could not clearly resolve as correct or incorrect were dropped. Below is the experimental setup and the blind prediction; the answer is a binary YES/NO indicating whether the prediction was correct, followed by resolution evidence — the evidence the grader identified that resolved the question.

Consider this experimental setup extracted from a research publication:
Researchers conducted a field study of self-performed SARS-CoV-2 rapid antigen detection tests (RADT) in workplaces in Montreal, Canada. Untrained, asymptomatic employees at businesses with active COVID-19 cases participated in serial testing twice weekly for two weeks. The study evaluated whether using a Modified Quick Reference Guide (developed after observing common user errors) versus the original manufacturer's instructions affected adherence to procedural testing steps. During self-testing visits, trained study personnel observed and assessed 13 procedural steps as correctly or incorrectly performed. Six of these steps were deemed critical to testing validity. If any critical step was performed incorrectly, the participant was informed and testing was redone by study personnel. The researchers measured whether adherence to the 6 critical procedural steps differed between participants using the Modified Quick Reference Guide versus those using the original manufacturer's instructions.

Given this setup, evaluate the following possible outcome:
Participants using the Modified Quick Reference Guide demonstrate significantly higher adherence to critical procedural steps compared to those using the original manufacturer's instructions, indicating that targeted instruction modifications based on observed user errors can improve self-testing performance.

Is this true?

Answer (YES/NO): NO